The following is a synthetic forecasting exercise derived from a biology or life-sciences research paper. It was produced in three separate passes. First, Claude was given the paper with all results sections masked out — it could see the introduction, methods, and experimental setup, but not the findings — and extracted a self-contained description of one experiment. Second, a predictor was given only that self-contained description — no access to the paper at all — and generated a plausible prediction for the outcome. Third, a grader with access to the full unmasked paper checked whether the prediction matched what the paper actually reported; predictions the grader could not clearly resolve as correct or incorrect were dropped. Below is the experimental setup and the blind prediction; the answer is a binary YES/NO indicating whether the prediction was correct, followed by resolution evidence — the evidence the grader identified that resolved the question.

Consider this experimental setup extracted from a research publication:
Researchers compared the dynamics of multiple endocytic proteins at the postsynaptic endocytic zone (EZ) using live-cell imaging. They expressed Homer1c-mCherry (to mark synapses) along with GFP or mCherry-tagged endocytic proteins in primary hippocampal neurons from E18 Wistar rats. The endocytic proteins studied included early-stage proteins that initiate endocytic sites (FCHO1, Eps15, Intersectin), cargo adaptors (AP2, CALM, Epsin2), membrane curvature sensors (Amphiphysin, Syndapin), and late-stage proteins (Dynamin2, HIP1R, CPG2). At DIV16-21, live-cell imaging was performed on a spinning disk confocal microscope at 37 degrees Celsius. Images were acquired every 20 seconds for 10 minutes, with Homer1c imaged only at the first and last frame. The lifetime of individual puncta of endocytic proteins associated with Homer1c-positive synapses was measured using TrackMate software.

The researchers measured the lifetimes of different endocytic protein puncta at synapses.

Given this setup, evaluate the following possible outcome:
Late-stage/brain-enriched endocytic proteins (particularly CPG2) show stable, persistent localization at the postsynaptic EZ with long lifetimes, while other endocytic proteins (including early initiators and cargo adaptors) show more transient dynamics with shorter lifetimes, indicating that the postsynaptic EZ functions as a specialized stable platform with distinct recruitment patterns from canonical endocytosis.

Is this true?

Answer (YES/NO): NO